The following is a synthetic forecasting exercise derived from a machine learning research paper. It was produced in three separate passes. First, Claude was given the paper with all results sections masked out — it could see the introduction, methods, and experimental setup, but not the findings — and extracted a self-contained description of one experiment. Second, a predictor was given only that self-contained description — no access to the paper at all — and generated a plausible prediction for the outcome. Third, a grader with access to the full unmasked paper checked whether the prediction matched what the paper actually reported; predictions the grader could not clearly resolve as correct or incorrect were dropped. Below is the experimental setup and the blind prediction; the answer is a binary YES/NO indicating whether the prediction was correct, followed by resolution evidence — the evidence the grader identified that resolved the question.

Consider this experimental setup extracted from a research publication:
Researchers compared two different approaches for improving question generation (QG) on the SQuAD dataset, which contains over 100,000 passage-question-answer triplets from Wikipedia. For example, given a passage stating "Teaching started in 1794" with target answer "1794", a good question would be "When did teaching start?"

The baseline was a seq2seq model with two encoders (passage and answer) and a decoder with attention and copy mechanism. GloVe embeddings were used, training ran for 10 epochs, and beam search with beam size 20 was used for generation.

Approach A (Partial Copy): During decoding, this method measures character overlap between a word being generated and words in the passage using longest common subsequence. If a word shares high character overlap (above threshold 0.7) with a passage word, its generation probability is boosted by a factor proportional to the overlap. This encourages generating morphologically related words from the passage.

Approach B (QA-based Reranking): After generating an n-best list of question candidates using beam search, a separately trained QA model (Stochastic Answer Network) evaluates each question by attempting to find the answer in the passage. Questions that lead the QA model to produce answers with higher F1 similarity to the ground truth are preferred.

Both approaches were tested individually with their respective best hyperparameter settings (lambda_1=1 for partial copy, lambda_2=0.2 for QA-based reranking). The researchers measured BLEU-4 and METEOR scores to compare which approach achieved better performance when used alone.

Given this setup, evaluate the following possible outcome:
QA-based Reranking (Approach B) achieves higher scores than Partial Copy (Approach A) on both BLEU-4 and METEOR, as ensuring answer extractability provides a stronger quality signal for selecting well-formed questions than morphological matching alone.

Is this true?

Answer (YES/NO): NO